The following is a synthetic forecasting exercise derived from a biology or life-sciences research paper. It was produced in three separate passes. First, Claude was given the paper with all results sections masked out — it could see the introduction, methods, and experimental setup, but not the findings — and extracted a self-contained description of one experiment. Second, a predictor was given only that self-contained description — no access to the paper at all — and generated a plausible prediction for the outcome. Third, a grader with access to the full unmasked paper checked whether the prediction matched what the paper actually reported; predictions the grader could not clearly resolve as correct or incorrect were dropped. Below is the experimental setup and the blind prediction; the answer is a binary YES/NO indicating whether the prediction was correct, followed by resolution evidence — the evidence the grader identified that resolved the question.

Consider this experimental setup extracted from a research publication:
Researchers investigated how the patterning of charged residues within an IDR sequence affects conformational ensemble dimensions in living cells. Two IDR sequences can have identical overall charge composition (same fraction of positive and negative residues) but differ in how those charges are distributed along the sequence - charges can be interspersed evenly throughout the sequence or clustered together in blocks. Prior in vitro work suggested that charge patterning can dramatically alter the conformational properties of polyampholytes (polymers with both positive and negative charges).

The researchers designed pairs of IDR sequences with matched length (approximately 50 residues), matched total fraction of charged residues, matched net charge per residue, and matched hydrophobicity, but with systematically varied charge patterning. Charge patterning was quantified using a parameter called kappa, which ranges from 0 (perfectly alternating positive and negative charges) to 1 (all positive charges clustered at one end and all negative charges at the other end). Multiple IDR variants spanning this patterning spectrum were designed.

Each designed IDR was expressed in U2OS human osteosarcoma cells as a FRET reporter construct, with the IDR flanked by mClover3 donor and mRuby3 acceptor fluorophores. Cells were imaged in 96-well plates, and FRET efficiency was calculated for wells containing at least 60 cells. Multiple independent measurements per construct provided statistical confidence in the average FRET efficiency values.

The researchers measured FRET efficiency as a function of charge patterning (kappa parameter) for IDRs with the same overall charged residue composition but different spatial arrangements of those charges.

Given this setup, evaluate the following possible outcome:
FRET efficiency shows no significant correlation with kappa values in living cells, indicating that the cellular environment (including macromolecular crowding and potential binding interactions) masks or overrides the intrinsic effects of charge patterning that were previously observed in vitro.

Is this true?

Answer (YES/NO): NO